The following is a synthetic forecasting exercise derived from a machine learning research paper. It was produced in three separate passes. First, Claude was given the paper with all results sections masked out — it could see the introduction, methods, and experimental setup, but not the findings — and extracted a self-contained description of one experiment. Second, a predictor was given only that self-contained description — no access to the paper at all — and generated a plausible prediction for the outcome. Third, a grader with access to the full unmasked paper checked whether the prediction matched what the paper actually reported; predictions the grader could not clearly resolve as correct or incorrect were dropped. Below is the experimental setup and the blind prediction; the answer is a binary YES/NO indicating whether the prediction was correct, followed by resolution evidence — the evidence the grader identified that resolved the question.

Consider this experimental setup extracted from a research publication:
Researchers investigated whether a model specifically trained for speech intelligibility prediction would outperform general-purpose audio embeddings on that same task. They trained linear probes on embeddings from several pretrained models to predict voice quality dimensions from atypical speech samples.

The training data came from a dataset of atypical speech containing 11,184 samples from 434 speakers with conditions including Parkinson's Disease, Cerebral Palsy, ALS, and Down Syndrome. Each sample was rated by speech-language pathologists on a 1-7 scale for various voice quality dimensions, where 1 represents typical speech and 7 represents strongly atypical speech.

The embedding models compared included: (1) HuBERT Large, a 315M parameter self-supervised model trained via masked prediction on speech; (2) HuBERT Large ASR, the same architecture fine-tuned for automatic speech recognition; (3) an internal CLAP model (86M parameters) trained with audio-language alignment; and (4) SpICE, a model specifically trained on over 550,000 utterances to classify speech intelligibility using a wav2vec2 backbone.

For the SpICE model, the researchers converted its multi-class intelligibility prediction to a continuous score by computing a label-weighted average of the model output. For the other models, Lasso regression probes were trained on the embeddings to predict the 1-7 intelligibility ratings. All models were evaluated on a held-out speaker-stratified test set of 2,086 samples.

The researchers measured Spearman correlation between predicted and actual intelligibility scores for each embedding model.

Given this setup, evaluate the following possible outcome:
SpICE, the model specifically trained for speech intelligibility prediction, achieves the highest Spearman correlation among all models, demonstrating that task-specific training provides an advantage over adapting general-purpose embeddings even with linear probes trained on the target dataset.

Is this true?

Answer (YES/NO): NO